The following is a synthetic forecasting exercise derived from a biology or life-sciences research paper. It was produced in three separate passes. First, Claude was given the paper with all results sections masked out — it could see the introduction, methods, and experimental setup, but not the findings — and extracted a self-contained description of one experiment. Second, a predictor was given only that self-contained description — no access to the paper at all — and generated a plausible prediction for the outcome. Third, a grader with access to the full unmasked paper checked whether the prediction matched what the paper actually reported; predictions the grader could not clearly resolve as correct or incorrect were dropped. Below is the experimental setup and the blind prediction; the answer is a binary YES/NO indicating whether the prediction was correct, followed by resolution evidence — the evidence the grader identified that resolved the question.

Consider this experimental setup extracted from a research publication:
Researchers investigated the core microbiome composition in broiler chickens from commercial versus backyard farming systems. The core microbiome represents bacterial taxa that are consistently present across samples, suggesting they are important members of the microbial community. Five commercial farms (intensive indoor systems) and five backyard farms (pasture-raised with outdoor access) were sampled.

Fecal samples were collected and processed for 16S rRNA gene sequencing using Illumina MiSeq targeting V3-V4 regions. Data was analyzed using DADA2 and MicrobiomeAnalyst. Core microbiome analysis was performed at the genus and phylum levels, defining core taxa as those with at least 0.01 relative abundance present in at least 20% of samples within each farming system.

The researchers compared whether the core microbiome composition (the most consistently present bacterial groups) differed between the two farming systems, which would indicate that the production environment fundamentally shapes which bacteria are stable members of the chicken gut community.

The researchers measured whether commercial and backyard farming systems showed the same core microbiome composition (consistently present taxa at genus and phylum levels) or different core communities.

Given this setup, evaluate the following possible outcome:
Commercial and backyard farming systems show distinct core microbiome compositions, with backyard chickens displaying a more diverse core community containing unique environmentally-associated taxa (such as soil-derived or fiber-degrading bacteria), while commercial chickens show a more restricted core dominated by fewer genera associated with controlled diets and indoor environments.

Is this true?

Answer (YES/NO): NO